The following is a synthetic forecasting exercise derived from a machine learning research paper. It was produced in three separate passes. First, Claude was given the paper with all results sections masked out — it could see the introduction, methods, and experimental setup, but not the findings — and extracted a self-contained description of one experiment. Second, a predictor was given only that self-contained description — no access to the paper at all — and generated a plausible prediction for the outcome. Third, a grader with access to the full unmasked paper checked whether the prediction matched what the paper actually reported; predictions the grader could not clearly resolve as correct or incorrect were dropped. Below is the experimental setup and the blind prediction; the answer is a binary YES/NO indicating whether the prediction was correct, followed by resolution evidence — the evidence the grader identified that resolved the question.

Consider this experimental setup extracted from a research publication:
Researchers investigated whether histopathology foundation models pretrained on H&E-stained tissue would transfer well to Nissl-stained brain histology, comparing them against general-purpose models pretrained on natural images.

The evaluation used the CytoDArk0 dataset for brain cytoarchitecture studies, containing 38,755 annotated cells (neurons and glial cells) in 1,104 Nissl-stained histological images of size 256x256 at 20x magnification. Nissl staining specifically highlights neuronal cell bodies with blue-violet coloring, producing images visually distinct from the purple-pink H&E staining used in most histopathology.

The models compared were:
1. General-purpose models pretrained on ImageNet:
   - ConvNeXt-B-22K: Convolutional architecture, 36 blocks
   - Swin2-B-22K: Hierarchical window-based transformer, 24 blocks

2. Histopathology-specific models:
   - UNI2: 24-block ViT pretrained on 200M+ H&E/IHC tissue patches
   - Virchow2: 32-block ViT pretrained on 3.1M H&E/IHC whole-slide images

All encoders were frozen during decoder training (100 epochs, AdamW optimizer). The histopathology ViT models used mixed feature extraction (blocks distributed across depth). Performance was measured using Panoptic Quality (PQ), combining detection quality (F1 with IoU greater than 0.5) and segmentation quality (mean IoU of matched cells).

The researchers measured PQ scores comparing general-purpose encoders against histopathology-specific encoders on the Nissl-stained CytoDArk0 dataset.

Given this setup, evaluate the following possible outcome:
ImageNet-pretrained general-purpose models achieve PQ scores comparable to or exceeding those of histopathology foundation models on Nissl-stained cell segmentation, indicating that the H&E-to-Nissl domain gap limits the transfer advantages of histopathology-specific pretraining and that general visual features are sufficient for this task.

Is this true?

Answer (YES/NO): YES